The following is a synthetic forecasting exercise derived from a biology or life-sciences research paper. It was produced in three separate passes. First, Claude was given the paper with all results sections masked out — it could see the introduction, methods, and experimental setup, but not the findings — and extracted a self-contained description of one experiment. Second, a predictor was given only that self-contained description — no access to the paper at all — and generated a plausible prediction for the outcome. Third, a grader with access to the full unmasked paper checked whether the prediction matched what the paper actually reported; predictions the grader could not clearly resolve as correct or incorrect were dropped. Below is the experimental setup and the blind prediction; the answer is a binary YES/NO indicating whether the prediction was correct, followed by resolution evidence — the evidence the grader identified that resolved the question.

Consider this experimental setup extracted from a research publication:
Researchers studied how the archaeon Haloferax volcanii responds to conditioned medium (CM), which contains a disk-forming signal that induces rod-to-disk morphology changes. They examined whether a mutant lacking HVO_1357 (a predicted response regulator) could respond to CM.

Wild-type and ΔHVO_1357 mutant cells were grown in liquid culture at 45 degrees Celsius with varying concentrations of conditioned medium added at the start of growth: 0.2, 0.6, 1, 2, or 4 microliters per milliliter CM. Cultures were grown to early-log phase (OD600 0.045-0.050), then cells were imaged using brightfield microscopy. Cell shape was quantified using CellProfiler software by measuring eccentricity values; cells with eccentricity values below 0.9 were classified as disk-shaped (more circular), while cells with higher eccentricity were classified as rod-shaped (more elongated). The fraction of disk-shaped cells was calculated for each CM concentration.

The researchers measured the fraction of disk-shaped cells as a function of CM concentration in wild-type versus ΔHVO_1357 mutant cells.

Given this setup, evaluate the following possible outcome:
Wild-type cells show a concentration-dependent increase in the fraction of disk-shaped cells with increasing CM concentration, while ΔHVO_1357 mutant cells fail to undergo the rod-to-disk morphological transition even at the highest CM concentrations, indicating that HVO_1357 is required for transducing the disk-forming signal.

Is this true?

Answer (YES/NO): NO